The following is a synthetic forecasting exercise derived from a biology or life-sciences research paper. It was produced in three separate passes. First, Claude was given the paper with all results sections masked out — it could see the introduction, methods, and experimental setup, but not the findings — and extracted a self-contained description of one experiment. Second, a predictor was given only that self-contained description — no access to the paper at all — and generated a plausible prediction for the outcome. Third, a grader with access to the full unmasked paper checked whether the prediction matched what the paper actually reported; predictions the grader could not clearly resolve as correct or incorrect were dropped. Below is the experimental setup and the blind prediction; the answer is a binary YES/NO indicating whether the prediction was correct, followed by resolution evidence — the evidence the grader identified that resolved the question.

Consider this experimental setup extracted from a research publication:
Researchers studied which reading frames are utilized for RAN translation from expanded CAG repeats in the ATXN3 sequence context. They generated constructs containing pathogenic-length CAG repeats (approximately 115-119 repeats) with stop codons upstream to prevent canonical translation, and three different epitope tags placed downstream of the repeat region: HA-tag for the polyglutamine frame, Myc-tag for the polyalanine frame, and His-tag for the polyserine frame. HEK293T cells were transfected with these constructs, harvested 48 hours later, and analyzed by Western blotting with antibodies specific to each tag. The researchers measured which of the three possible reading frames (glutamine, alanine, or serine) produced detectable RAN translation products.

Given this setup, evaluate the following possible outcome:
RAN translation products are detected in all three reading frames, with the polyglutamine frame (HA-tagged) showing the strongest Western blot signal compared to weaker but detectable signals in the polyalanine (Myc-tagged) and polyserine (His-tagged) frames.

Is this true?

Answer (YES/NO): NO